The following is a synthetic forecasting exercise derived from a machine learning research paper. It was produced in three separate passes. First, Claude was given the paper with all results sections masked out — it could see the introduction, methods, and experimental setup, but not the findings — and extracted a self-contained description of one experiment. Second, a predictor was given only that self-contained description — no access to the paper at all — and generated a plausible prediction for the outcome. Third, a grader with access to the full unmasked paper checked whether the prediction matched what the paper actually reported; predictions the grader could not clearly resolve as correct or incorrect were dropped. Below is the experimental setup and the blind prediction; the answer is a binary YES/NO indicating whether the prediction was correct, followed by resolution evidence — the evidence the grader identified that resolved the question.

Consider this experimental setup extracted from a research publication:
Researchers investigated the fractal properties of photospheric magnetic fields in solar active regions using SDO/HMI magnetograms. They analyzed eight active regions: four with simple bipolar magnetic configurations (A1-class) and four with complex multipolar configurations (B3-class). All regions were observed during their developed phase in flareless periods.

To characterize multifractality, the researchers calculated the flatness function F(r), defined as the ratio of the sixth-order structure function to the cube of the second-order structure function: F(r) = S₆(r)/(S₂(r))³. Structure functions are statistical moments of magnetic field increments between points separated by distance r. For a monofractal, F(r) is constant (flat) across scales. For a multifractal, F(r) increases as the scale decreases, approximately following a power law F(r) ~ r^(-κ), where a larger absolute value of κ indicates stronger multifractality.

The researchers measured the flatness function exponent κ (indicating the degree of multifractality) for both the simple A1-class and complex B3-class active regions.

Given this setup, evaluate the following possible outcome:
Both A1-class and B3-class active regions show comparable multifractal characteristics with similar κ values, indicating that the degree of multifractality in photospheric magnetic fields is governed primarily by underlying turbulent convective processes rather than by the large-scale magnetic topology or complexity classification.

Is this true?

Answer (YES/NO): NO